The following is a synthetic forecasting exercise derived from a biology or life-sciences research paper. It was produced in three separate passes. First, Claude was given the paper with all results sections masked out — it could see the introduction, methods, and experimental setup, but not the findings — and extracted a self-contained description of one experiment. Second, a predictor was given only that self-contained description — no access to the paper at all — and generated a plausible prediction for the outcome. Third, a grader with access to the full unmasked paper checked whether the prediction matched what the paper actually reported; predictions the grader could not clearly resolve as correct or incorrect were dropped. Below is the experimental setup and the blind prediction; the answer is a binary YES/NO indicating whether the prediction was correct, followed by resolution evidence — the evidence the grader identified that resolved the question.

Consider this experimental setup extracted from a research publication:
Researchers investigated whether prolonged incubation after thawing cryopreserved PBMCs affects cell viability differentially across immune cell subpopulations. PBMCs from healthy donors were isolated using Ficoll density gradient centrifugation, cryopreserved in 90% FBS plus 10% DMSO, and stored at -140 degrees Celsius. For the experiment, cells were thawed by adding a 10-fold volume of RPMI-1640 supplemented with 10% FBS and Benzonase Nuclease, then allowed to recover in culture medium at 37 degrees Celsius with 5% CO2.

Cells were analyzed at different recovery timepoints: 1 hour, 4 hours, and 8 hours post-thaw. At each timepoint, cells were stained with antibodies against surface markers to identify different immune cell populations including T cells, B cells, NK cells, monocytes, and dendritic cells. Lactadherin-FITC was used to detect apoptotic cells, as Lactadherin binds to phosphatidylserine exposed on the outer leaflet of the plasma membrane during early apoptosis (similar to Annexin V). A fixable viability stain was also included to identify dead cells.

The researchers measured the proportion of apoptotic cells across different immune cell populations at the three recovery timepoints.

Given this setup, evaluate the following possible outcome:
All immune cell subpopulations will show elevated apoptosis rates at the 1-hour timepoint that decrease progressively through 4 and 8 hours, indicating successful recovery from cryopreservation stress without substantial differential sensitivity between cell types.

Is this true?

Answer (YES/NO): NO